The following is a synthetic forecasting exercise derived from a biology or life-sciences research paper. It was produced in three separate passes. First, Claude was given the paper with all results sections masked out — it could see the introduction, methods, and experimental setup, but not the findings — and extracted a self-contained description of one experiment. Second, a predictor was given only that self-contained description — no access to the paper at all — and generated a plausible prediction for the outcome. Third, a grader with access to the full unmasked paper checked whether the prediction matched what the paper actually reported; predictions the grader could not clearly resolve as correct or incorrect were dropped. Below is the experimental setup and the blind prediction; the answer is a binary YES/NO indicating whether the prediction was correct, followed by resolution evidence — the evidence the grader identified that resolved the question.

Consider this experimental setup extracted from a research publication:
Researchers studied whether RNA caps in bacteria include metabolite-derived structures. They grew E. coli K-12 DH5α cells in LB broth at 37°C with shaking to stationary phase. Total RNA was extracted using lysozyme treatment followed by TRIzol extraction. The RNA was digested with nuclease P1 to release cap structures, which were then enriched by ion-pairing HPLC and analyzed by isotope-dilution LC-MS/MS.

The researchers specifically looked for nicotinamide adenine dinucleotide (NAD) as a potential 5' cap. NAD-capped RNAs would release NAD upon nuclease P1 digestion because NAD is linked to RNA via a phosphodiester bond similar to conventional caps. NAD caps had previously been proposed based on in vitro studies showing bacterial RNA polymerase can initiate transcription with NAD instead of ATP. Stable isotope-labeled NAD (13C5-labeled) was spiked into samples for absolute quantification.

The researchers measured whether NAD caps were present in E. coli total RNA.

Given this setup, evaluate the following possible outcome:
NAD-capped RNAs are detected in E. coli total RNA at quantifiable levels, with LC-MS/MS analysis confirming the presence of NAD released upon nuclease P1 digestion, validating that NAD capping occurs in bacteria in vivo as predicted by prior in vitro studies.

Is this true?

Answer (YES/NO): YES